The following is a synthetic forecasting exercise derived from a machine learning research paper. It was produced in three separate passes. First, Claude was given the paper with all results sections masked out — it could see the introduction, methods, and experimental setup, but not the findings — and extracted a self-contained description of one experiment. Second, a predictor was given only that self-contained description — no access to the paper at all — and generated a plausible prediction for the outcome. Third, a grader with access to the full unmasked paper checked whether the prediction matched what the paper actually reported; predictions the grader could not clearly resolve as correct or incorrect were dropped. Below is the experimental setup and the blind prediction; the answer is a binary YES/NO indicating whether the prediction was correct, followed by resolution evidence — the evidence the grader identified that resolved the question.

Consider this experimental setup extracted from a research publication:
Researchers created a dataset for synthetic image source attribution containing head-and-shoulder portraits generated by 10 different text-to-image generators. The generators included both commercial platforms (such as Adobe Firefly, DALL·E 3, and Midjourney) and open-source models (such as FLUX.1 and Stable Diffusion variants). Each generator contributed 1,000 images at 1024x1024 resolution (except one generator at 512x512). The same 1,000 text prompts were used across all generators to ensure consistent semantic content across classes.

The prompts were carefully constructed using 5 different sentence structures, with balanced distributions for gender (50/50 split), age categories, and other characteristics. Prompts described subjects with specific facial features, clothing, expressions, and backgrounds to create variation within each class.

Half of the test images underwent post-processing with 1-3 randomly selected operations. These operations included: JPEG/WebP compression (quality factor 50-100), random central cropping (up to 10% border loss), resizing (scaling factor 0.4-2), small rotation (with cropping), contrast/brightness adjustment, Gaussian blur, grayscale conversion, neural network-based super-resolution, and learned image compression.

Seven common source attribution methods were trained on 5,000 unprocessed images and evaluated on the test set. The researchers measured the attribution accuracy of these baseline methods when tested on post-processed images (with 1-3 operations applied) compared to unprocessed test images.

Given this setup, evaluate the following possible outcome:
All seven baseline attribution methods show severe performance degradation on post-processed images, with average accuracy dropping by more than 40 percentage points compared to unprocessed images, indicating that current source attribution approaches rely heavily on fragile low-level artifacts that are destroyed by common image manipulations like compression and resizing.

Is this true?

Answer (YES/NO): NO